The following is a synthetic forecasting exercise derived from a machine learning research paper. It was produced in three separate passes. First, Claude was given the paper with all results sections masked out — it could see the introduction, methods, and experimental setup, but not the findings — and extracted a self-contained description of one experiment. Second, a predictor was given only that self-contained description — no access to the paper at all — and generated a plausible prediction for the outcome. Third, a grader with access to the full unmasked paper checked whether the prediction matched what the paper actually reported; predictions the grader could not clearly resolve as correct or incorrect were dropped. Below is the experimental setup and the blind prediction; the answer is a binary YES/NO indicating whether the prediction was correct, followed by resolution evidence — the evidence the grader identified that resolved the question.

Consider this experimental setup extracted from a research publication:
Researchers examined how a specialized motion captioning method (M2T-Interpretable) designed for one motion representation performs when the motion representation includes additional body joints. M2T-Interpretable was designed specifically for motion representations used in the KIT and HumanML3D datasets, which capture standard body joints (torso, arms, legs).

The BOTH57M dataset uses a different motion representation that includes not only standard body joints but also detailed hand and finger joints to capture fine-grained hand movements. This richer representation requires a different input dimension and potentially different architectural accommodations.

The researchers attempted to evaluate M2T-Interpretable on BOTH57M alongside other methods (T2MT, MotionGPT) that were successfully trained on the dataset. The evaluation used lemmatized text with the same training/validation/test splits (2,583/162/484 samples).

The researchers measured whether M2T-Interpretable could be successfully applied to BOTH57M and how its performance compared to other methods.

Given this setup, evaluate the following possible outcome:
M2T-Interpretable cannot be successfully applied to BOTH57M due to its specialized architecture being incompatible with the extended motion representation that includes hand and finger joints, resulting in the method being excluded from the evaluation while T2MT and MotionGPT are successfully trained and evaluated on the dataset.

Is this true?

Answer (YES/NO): YES